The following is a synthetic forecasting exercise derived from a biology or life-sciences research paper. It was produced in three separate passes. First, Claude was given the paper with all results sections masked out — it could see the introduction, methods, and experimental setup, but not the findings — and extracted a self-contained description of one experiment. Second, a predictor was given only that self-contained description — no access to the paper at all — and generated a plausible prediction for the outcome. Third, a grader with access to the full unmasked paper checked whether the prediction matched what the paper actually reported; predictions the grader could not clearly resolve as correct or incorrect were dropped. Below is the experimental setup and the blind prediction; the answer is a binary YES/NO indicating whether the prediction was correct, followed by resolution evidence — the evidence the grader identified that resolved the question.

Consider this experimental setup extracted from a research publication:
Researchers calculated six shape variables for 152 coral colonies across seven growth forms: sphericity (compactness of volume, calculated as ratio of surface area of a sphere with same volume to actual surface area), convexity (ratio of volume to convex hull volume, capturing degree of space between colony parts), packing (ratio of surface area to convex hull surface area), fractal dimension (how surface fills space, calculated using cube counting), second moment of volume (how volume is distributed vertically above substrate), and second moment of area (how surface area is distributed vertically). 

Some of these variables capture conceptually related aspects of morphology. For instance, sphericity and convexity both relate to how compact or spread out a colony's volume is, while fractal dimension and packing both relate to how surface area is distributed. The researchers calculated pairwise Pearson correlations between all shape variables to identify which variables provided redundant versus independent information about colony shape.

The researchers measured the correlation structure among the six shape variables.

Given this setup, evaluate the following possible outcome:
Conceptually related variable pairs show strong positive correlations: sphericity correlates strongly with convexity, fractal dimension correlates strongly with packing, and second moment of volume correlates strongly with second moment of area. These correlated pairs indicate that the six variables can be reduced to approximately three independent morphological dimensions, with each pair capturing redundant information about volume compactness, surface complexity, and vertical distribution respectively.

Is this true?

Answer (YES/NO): NO